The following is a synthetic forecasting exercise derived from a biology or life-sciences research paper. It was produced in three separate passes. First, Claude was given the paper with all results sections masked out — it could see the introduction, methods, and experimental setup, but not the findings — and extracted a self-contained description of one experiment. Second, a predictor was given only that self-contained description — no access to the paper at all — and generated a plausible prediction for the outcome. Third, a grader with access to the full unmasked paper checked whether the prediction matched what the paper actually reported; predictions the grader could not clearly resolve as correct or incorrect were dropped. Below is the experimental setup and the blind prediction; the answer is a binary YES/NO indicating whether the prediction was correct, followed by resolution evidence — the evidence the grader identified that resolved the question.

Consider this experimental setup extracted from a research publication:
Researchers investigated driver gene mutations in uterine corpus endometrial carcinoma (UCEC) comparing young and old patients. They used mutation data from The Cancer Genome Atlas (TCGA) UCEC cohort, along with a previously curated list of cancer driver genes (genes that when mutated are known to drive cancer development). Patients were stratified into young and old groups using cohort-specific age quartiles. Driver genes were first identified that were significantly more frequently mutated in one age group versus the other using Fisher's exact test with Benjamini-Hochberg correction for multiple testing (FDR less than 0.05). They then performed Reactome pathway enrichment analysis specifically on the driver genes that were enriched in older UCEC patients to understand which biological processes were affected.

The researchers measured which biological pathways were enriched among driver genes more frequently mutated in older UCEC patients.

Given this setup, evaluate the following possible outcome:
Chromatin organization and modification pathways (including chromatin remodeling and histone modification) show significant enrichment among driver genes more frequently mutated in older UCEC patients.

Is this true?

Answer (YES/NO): NO